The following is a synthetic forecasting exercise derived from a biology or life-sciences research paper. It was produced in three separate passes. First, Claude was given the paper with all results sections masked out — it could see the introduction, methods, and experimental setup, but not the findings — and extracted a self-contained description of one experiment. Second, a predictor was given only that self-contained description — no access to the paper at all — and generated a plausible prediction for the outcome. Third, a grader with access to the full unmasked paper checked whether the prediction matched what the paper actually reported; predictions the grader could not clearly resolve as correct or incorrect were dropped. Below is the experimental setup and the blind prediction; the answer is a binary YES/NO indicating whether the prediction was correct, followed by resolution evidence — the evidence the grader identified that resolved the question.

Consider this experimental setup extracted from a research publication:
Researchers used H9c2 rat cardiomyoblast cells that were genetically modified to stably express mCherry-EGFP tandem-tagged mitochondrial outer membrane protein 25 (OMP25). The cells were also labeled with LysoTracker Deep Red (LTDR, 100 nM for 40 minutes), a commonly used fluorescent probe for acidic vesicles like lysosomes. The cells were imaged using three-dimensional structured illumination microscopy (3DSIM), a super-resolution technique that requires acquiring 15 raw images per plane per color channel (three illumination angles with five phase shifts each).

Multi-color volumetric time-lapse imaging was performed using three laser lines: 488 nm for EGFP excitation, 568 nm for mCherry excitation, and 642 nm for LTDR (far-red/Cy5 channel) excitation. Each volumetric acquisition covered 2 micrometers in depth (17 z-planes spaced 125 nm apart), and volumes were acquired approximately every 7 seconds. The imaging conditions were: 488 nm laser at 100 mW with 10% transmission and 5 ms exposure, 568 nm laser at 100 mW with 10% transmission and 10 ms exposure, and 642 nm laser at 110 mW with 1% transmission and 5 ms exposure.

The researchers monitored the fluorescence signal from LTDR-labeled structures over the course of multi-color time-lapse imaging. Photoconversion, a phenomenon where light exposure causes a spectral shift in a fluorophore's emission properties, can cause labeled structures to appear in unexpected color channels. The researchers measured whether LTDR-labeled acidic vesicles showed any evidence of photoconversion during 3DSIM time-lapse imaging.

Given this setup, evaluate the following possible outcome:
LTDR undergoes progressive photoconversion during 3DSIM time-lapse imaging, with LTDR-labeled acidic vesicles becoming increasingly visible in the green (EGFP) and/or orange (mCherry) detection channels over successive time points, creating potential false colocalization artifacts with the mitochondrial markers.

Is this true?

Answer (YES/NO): YES